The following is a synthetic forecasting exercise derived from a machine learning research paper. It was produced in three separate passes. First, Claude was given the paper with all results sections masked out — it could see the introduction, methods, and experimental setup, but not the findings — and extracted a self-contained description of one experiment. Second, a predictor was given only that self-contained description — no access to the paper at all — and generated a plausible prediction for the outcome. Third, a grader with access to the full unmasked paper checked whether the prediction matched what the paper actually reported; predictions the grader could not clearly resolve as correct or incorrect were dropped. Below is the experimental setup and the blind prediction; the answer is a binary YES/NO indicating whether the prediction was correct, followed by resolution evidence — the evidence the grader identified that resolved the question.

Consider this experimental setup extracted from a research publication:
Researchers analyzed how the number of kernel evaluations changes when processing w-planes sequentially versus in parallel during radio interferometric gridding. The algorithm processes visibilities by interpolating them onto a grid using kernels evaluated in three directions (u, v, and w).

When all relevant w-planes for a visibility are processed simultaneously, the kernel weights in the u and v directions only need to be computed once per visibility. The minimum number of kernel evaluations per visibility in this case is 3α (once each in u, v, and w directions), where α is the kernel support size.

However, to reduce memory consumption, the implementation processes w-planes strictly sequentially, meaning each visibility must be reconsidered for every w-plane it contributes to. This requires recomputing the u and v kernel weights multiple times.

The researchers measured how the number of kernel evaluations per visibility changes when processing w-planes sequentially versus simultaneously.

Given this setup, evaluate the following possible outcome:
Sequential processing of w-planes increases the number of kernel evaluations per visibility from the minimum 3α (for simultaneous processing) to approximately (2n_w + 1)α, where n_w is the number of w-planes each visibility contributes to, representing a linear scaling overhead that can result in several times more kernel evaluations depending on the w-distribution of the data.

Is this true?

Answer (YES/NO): YES